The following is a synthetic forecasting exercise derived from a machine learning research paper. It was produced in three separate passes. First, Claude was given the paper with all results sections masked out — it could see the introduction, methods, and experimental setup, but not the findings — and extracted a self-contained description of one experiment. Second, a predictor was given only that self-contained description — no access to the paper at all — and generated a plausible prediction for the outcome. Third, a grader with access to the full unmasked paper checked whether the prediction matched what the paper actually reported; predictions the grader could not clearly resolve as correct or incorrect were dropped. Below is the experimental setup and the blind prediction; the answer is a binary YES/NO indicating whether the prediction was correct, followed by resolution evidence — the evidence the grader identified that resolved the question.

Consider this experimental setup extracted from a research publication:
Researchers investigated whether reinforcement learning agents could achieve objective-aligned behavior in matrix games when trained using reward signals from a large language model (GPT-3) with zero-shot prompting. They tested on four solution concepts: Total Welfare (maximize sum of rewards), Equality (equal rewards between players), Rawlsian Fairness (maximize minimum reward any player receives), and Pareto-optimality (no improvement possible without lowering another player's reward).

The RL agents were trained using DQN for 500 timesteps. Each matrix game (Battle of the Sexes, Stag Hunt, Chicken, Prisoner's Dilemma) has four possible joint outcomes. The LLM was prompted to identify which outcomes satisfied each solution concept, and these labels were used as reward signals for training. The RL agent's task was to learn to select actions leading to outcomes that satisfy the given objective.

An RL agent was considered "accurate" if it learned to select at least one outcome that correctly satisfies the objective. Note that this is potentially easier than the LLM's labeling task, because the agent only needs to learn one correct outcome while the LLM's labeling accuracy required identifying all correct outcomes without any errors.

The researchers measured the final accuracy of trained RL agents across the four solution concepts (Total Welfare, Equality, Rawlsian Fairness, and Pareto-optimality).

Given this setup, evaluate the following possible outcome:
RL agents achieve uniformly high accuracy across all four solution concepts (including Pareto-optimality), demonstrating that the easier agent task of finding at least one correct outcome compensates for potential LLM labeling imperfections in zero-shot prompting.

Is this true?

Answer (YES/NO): NO